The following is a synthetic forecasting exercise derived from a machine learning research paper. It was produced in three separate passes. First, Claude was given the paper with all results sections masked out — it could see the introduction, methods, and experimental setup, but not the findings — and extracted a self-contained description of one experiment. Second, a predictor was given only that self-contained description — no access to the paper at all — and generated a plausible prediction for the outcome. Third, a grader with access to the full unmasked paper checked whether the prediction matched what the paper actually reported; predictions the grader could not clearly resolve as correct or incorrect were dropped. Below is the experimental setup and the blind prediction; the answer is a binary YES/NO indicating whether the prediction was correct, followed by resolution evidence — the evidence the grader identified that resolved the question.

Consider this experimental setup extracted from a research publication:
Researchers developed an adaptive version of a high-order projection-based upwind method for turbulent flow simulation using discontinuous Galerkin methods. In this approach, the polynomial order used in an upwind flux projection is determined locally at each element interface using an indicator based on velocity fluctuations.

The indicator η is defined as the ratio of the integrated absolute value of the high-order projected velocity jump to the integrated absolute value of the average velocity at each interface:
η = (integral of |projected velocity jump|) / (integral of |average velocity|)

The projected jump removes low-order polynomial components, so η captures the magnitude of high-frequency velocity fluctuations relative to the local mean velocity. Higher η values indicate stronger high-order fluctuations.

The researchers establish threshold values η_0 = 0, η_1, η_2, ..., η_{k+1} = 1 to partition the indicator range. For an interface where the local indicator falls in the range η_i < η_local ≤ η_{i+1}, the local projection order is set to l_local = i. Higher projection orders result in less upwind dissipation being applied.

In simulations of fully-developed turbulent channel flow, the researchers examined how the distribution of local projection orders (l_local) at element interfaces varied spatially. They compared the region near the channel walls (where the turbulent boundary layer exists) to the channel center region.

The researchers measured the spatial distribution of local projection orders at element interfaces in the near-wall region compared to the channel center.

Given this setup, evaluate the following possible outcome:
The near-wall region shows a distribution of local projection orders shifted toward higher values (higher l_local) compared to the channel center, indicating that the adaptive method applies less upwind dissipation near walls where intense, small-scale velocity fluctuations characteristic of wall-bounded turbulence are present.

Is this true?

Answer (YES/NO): YES